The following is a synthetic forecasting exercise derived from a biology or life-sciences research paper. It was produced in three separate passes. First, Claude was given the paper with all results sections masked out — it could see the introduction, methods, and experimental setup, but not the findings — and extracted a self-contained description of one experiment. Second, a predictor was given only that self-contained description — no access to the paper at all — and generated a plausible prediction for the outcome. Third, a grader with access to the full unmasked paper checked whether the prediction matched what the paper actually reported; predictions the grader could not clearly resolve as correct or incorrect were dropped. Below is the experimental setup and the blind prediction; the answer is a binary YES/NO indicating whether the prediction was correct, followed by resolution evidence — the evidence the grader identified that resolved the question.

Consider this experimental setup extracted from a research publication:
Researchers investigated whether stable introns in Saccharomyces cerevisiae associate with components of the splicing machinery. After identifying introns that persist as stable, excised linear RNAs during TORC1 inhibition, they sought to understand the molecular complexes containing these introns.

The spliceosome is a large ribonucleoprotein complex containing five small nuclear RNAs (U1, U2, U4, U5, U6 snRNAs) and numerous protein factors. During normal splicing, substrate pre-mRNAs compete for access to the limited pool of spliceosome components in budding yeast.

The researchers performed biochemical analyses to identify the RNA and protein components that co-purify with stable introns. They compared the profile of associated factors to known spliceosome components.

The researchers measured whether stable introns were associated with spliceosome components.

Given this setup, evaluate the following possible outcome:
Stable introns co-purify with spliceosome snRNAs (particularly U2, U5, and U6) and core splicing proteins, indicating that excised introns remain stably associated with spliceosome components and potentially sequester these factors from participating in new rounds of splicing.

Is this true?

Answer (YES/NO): NO